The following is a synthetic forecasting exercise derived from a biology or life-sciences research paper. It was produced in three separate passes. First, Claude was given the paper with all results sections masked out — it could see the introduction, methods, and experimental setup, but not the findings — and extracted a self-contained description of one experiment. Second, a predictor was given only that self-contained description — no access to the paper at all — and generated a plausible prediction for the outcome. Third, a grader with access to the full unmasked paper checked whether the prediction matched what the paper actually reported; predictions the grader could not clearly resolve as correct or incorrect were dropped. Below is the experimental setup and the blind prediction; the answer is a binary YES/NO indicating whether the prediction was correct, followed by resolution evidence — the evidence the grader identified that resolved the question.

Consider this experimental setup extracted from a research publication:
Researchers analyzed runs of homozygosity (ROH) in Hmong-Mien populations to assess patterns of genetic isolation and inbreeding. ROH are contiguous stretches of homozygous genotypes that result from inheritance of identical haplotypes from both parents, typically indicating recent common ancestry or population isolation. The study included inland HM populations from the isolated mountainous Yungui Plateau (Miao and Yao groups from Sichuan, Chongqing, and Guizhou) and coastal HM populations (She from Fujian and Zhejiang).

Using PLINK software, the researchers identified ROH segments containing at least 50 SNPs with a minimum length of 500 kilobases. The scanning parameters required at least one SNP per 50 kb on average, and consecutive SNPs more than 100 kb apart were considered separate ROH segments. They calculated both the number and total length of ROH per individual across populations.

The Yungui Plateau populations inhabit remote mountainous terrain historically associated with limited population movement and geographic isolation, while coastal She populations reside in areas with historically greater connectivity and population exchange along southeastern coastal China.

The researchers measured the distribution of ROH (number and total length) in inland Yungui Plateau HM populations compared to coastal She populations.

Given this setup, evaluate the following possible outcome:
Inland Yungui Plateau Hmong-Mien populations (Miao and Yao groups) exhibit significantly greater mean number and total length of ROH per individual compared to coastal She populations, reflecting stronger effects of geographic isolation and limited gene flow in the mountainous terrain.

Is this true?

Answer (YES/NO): NO